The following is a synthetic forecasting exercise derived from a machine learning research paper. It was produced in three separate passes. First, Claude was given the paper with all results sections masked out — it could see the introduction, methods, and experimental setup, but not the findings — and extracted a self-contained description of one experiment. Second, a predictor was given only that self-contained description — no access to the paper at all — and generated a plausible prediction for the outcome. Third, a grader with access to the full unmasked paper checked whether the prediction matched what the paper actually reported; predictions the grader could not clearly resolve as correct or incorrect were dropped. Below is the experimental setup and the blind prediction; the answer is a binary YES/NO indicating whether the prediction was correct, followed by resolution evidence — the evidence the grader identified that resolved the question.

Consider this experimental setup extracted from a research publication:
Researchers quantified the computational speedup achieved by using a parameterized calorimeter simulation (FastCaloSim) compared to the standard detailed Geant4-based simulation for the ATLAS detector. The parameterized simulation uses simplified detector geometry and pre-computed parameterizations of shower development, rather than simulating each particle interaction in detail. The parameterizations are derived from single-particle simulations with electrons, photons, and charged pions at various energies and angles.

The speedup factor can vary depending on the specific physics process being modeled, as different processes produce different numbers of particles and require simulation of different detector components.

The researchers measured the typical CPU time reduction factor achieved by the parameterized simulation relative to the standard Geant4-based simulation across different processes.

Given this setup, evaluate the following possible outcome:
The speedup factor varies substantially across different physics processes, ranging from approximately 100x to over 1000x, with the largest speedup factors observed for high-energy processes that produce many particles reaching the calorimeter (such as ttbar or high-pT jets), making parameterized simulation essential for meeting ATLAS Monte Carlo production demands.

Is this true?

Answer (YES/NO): NO